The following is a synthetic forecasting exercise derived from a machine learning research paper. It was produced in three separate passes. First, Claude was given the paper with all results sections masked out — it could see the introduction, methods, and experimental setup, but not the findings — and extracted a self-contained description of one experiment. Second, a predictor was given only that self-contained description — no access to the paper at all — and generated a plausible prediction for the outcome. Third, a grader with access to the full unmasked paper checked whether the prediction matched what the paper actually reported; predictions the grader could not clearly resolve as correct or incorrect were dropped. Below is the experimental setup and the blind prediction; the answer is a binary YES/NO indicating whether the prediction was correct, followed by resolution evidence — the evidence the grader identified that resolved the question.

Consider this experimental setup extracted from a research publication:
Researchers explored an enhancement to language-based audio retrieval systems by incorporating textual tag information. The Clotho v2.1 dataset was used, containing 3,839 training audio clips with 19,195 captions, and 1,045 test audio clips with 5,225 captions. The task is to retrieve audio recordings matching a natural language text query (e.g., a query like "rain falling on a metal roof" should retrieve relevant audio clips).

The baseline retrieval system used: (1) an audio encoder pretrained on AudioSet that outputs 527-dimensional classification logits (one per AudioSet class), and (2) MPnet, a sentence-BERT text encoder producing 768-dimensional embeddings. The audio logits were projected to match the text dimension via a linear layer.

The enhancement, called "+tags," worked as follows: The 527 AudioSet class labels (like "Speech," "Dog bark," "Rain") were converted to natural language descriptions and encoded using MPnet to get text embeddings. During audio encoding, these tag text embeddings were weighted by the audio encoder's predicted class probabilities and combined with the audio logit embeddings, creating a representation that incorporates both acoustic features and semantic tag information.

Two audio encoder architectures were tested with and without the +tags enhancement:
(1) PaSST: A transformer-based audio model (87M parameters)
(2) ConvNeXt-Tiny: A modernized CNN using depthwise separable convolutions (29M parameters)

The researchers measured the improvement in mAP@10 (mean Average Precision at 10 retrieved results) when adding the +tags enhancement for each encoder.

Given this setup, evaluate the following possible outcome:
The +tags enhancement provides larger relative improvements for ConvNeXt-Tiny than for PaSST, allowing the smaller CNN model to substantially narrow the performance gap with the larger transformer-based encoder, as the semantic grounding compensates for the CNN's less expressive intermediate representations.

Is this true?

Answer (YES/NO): NO